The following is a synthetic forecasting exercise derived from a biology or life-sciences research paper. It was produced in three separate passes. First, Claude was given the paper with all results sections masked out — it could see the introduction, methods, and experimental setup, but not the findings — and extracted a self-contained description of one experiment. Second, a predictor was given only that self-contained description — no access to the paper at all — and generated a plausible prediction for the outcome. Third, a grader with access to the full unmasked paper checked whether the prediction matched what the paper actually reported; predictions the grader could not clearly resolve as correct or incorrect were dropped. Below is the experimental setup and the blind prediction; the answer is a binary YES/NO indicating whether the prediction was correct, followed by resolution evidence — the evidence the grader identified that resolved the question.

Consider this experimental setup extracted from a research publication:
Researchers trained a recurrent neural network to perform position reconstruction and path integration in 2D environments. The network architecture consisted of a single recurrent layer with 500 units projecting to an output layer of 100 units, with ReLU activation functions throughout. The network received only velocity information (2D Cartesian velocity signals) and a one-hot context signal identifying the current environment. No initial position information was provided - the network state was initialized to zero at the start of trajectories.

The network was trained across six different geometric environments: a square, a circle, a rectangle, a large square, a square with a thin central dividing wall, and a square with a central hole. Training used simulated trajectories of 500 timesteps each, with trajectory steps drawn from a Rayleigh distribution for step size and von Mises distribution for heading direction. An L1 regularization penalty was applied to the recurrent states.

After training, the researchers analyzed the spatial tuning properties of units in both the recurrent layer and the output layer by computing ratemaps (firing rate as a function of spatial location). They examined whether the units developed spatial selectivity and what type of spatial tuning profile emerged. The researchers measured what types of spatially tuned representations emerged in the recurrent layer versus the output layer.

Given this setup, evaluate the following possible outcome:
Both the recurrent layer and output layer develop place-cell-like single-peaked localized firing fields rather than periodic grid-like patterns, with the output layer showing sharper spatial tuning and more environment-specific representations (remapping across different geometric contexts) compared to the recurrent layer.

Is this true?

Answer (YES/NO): NO